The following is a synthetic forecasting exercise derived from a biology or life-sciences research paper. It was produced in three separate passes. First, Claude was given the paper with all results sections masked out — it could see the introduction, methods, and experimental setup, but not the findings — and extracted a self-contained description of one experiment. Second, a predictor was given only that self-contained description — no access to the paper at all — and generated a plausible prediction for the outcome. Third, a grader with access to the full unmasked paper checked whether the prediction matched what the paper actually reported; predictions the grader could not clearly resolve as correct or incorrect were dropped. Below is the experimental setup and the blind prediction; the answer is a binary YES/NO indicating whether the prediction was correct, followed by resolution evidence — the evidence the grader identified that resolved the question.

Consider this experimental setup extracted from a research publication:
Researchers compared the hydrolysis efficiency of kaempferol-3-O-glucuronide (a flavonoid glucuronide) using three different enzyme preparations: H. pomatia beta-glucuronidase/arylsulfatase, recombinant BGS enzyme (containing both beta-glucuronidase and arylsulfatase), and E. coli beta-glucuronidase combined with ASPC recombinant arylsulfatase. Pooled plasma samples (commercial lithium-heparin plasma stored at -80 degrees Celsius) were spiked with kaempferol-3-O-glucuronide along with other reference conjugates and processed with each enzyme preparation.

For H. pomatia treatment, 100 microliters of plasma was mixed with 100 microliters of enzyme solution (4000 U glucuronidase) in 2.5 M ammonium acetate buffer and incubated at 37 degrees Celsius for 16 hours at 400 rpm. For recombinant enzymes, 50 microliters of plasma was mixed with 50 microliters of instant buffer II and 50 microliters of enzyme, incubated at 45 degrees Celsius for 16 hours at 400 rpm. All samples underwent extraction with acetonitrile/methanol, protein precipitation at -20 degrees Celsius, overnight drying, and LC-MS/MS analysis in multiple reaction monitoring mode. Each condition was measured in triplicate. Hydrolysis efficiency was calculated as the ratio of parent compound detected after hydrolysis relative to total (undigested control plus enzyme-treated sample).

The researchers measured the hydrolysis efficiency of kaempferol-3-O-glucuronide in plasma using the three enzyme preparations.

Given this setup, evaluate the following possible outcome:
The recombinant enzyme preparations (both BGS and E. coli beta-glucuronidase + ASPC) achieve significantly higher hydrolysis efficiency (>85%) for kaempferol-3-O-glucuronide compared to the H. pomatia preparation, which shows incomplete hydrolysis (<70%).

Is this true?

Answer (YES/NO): NO